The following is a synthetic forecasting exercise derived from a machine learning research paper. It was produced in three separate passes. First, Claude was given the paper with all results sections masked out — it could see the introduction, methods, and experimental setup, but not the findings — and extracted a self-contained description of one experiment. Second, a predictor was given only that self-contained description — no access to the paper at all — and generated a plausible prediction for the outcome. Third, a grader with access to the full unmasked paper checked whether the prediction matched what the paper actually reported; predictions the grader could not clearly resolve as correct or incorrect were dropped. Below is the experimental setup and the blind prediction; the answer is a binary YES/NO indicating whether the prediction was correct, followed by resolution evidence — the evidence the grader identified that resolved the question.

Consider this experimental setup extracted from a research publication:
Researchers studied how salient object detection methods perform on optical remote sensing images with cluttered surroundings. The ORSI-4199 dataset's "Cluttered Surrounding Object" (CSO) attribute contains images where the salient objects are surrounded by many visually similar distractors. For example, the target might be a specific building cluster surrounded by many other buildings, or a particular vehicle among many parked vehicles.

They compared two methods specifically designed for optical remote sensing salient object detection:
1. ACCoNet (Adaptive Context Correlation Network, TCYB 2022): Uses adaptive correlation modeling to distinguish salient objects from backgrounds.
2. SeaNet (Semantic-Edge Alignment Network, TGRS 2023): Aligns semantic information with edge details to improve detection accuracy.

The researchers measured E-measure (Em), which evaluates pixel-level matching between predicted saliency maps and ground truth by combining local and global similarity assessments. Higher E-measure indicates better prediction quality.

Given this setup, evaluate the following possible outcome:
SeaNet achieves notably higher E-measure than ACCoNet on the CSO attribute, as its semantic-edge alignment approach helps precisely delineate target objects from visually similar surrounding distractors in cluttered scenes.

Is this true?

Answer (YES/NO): YES